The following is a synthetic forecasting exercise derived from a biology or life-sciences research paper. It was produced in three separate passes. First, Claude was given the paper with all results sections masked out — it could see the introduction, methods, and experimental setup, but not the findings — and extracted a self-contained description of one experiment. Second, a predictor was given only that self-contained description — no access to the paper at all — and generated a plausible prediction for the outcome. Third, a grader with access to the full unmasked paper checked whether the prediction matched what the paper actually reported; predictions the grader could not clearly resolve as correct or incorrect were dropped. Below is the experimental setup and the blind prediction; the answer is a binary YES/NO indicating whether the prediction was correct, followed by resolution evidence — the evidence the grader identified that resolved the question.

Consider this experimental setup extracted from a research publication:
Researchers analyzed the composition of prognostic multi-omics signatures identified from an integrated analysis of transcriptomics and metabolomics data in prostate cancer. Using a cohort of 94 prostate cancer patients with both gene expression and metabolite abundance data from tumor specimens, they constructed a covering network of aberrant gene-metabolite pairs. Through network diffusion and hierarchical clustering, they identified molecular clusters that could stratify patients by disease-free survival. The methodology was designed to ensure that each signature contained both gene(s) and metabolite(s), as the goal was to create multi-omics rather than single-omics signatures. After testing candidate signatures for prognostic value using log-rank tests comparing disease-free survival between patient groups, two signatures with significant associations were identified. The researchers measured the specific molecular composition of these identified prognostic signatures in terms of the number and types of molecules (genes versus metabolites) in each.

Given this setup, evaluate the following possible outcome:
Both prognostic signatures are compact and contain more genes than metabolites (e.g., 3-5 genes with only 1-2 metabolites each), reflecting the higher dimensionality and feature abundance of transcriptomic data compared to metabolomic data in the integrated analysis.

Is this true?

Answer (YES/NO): NO